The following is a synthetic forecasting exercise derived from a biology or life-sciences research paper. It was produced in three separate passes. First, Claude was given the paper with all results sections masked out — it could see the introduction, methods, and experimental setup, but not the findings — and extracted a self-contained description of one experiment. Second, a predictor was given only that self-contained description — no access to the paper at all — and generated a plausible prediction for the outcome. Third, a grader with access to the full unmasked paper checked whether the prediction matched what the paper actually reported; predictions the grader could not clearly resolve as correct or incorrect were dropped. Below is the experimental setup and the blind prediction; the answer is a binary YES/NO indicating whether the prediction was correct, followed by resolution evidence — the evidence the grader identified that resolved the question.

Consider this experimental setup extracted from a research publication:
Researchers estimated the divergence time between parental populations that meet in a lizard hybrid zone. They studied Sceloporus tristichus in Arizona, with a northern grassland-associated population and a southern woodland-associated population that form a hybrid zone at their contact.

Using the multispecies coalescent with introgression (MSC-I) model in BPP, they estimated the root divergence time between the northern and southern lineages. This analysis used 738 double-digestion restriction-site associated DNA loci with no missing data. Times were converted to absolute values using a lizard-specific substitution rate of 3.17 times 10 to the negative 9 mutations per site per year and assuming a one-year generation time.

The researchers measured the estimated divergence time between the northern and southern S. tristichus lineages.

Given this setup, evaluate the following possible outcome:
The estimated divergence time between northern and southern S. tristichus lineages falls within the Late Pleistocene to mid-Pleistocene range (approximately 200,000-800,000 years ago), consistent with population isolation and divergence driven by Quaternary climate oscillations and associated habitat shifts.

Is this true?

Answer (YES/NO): NO